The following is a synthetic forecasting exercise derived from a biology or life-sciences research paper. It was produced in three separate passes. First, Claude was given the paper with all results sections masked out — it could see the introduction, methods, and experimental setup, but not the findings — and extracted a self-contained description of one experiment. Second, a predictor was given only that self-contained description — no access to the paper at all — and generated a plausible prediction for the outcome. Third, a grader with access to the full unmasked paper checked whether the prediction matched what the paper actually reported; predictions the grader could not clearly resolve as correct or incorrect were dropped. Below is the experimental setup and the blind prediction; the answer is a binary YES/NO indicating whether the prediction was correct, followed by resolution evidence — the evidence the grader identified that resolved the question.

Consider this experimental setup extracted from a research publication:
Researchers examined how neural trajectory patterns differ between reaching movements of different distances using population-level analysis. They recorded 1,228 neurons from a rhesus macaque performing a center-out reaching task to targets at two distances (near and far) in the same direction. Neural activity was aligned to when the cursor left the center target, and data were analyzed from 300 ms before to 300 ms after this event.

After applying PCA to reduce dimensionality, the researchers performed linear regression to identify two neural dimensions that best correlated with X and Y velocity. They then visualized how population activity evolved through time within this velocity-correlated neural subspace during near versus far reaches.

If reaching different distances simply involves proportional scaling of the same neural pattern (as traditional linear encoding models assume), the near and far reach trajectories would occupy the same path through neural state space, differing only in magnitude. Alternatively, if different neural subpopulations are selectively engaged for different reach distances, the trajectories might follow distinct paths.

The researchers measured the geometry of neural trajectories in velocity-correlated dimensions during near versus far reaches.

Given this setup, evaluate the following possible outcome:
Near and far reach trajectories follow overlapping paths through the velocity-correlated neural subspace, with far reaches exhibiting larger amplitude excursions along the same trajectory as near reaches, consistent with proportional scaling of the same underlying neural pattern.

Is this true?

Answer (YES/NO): YES